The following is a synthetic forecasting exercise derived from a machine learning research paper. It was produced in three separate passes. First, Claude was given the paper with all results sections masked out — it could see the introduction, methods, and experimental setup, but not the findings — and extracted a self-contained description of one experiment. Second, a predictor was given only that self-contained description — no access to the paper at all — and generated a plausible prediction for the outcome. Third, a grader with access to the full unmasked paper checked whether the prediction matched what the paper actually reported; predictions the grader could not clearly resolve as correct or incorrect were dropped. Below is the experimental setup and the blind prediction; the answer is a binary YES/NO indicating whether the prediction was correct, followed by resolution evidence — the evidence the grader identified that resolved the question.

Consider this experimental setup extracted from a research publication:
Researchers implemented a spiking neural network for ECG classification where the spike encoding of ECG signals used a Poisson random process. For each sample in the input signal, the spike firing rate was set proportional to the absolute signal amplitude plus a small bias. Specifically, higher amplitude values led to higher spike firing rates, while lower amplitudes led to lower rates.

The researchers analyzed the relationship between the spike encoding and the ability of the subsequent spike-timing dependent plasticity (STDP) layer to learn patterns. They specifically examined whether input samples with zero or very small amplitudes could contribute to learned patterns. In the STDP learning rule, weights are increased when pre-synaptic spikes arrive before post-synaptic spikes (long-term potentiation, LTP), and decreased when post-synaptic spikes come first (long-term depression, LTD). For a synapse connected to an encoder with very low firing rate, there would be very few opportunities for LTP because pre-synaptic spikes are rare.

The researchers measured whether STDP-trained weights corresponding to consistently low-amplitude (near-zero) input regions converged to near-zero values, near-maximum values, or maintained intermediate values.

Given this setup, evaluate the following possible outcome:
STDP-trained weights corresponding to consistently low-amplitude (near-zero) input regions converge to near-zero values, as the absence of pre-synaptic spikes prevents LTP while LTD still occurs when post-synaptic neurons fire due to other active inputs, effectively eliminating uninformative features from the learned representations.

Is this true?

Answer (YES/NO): YES